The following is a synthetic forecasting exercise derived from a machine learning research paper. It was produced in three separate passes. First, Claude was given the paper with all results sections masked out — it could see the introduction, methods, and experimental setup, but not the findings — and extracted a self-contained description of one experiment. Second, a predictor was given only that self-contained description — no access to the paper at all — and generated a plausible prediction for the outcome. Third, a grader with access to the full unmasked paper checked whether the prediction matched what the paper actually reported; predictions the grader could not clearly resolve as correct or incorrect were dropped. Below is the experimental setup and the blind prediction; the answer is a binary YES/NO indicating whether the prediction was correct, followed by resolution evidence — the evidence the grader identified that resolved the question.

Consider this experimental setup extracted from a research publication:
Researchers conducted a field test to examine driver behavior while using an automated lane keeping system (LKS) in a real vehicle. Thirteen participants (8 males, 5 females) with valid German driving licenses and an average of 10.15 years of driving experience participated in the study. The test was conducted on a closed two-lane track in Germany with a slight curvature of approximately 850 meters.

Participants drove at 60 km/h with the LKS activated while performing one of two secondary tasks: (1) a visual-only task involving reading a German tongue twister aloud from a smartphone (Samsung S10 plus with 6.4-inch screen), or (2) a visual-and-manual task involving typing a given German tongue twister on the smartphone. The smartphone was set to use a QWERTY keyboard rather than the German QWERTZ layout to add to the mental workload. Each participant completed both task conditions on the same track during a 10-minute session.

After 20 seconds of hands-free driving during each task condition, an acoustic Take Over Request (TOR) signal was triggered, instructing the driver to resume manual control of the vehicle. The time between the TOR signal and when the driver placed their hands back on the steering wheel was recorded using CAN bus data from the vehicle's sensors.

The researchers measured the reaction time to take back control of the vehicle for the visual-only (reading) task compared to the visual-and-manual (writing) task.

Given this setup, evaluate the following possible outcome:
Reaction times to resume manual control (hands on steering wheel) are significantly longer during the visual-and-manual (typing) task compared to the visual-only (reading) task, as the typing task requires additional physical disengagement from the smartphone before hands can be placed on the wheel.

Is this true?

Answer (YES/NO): YES